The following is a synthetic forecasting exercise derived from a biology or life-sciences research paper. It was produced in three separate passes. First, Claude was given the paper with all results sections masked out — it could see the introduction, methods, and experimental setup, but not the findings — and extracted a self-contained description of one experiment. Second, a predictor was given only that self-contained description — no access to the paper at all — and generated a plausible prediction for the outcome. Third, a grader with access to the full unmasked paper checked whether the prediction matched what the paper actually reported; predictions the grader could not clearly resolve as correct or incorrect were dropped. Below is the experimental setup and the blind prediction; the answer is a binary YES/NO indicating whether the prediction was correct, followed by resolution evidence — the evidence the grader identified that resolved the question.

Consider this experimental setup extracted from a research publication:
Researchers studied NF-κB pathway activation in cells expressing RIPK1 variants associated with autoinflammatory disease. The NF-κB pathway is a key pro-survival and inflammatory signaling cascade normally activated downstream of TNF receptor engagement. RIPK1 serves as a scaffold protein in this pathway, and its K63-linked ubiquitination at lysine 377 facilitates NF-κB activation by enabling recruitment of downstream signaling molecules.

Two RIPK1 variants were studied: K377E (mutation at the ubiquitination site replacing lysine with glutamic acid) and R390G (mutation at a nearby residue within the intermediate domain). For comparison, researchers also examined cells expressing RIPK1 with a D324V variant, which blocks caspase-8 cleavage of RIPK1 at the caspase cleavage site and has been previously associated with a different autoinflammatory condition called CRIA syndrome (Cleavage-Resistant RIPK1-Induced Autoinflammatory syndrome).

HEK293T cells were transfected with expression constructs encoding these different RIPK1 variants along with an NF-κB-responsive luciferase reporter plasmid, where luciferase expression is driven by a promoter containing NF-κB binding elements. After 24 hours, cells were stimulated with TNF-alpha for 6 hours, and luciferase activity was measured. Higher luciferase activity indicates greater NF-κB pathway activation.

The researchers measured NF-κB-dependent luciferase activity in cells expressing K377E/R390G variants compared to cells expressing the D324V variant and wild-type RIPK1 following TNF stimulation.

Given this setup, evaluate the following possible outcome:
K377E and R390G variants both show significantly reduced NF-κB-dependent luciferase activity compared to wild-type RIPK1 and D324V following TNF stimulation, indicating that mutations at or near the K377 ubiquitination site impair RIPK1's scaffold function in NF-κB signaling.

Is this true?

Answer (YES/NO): YES